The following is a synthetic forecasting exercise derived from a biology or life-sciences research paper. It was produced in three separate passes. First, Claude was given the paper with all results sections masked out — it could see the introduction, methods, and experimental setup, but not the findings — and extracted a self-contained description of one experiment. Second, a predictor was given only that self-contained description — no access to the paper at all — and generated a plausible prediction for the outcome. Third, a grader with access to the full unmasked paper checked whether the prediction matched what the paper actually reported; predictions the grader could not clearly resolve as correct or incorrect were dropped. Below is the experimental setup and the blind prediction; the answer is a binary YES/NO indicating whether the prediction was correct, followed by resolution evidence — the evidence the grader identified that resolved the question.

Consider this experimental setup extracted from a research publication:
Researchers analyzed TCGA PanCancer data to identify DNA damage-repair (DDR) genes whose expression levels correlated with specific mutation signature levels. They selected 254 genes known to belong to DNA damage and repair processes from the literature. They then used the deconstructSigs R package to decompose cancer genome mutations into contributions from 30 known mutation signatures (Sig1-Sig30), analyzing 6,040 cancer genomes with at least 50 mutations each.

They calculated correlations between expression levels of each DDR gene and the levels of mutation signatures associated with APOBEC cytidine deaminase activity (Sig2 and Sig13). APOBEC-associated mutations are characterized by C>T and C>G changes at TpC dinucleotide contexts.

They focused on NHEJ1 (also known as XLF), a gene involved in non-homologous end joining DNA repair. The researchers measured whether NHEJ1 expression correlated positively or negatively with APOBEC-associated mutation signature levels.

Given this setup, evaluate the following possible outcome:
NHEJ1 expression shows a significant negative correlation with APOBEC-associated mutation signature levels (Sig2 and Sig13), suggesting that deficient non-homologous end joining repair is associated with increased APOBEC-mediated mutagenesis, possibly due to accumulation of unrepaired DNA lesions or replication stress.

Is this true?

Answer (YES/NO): YES